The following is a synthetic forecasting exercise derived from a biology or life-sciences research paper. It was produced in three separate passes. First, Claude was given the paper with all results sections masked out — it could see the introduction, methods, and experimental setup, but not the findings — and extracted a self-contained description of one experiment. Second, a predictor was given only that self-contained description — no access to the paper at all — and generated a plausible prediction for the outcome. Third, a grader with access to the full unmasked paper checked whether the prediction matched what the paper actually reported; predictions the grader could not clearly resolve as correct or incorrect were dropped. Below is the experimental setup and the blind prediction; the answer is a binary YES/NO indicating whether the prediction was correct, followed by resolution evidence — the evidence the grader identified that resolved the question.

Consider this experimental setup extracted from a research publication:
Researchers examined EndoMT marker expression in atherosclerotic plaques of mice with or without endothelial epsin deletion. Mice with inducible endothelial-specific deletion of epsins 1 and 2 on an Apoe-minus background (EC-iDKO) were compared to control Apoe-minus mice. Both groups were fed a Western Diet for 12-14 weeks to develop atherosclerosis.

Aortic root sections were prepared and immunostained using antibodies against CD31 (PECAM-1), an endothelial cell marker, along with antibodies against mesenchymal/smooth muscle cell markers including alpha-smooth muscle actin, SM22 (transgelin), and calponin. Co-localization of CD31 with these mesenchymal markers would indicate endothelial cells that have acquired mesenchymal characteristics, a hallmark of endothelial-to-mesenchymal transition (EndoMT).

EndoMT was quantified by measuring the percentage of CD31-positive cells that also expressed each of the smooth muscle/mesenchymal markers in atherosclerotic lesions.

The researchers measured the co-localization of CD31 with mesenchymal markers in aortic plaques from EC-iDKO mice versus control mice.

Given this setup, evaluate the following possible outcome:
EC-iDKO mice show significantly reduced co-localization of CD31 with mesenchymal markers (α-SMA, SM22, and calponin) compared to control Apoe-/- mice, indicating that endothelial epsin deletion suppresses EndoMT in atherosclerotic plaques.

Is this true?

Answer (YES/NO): YES